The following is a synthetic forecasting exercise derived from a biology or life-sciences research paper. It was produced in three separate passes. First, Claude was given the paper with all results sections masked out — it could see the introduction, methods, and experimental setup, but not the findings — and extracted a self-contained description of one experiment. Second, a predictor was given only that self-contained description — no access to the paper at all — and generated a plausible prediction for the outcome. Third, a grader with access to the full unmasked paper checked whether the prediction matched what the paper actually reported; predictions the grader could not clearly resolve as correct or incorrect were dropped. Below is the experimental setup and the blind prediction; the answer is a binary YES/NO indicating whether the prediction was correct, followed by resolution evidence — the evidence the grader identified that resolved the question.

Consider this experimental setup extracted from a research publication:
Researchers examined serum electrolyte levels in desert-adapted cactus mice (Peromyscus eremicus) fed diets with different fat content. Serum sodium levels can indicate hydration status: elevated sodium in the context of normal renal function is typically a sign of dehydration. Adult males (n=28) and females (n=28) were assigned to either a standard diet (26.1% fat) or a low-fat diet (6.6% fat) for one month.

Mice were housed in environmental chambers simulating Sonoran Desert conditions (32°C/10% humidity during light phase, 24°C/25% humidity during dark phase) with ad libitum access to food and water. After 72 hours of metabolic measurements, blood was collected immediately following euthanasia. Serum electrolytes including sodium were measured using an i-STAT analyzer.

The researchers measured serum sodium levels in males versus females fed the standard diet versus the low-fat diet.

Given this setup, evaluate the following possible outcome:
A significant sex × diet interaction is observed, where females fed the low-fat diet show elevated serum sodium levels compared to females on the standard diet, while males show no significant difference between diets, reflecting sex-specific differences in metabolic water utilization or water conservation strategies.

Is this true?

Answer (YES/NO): YES